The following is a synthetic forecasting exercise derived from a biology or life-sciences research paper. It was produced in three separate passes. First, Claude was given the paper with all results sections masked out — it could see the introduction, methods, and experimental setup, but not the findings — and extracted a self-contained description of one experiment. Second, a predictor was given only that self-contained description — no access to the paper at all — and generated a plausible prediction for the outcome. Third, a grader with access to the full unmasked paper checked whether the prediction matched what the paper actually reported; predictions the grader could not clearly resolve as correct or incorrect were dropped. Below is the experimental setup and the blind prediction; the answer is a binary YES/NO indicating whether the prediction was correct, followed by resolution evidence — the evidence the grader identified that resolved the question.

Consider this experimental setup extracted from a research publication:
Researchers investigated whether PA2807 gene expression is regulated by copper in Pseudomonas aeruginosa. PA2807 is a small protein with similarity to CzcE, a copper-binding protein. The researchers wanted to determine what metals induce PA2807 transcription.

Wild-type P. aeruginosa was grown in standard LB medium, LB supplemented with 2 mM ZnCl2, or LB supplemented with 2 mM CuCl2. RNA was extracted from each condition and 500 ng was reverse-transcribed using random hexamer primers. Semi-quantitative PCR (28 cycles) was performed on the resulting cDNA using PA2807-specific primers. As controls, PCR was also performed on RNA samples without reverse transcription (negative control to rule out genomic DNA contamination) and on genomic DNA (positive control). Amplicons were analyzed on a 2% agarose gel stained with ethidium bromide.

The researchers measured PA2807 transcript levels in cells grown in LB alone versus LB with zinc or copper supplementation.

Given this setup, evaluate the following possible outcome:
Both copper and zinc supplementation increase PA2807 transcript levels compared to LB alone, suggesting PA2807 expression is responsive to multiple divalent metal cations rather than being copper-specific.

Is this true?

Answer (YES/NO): YES